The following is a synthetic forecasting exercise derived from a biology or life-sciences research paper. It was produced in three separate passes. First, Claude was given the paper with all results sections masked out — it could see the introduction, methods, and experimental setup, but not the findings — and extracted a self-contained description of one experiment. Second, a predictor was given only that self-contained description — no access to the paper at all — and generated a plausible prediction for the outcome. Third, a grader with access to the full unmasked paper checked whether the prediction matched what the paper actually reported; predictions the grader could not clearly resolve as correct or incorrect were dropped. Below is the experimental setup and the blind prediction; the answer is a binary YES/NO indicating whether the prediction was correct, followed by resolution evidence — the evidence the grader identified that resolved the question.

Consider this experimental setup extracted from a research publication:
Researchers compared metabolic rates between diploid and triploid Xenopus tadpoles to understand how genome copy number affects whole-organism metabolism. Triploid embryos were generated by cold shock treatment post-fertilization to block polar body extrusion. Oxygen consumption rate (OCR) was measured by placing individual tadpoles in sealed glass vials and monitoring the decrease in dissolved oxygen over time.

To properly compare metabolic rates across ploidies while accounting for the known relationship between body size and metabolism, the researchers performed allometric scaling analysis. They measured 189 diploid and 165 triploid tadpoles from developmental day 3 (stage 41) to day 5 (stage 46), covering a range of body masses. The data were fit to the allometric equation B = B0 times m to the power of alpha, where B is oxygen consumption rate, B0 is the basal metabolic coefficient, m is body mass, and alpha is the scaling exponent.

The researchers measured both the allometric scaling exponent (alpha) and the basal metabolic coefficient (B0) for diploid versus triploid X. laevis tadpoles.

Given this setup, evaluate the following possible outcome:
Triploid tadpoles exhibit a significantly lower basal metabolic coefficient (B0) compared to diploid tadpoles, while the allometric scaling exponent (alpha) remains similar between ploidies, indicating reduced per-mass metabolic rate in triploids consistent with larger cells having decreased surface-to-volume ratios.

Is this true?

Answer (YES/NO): YES